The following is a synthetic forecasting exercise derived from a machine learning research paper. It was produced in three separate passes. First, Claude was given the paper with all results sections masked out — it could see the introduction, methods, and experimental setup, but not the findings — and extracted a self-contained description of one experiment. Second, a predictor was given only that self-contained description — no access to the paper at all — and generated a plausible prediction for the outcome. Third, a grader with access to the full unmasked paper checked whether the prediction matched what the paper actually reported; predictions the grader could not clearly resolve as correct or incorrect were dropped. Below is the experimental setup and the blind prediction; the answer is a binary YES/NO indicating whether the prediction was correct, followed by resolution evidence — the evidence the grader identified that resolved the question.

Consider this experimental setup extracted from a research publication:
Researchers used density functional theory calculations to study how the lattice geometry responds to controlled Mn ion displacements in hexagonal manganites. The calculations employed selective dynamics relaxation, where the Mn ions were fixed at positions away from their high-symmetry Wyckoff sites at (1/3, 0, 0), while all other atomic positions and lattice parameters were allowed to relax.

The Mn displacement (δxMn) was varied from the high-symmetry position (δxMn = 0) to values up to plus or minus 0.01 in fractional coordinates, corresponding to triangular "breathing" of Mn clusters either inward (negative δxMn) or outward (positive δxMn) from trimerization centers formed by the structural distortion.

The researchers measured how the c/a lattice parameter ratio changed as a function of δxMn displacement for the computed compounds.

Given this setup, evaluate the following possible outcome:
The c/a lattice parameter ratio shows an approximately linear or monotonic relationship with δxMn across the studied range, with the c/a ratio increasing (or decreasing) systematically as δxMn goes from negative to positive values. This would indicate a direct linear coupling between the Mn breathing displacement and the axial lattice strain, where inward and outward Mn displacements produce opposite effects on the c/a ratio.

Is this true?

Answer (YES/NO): NO